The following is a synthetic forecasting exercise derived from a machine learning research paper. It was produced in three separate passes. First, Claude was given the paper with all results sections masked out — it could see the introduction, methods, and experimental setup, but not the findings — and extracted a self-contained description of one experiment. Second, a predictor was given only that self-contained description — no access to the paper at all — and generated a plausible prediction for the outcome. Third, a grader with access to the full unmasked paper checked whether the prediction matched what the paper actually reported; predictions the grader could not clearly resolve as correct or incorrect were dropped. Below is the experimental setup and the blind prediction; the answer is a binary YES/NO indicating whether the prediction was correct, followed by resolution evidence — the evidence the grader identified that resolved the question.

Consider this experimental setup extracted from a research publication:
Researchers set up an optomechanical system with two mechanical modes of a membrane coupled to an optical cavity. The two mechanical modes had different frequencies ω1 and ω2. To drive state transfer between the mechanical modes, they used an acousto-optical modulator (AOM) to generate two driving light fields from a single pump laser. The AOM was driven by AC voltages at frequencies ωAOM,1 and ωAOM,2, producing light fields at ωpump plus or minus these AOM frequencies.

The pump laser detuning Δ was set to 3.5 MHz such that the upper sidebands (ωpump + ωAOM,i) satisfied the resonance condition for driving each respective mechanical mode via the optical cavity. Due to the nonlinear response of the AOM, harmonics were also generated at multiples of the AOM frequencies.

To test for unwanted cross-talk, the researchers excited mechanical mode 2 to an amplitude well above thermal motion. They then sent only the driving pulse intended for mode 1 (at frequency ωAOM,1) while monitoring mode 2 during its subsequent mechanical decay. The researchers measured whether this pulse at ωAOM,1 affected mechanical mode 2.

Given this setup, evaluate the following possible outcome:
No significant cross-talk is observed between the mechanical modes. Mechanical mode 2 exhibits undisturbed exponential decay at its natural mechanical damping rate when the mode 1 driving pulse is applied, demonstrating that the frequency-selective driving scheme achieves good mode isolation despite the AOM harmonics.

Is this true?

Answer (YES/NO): YES